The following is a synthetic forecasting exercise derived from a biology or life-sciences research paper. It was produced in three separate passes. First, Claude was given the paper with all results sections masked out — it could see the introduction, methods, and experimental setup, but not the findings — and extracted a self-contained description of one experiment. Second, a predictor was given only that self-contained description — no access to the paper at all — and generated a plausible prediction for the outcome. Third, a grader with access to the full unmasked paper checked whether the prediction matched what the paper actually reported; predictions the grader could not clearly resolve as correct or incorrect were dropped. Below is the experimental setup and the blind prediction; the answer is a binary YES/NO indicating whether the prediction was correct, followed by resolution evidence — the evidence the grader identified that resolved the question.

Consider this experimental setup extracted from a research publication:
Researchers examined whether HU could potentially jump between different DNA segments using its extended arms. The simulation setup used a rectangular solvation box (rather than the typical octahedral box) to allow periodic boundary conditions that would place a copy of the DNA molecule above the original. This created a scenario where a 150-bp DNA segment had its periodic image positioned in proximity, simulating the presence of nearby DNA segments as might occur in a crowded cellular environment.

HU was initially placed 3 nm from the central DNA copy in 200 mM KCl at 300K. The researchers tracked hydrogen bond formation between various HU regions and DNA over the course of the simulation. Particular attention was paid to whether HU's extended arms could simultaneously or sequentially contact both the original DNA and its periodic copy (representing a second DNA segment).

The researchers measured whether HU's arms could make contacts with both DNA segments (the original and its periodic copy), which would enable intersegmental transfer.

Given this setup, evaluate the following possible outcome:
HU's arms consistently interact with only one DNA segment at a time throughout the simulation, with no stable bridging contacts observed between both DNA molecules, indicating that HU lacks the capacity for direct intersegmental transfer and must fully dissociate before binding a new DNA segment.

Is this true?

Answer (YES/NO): NO